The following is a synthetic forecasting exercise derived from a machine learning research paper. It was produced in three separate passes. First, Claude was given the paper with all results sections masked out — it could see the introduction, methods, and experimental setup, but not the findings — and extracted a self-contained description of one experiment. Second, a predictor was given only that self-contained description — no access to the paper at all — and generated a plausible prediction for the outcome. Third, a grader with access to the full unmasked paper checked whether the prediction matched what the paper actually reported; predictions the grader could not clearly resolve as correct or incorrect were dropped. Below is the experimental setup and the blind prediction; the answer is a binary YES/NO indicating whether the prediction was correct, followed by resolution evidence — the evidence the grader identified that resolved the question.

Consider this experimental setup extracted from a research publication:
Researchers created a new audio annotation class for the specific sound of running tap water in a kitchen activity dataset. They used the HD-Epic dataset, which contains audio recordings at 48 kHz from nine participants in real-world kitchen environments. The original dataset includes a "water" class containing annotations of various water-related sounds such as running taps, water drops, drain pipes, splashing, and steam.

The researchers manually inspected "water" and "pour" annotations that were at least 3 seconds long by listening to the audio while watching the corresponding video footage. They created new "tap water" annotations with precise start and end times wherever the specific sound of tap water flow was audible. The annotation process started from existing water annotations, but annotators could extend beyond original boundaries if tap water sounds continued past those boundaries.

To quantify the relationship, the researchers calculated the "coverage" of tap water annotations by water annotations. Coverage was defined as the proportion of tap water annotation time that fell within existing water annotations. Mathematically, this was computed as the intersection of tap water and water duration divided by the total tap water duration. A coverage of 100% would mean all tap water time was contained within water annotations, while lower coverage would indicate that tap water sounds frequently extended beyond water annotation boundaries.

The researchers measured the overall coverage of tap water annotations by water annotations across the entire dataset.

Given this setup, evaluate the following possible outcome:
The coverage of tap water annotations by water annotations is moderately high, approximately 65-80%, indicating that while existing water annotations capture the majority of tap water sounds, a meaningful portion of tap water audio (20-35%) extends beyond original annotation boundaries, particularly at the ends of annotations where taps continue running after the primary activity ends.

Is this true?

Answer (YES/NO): NO